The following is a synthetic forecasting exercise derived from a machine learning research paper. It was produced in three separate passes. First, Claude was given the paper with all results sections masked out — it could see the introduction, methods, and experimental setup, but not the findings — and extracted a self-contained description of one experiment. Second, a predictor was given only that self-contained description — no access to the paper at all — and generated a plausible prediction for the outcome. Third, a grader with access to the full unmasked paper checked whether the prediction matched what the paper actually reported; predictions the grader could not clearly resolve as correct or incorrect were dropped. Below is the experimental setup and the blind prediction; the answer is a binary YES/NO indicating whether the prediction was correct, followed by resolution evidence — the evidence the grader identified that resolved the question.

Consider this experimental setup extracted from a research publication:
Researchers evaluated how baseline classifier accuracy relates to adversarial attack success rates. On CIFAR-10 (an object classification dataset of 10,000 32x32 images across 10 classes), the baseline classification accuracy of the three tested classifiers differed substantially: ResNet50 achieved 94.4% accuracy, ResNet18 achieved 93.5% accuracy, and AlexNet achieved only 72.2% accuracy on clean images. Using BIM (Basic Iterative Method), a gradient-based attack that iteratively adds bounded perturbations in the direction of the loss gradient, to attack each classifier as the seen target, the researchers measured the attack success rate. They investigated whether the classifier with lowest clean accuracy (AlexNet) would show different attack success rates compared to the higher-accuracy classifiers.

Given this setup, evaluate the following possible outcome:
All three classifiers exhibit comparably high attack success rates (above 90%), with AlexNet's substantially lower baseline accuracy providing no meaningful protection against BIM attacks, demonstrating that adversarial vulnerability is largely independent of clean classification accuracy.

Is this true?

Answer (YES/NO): YES